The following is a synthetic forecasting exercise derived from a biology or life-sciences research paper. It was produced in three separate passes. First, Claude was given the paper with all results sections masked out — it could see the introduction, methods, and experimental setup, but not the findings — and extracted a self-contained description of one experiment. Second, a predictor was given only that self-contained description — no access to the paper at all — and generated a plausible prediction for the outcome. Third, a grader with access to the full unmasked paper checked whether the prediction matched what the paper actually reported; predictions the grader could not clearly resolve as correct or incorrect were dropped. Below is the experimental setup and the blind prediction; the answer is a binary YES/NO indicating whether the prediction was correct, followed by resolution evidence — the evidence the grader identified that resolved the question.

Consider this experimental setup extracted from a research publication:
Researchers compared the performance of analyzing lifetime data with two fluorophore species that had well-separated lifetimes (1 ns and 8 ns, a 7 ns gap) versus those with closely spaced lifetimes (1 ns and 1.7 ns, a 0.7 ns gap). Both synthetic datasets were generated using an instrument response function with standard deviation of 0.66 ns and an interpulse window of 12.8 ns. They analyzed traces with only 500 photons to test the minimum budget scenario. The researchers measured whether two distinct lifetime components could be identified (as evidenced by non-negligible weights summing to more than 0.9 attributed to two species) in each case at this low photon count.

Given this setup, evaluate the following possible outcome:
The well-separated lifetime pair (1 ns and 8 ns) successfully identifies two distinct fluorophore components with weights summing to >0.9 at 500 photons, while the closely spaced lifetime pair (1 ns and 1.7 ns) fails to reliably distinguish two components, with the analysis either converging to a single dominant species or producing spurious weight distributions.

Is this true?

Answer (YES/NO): YES